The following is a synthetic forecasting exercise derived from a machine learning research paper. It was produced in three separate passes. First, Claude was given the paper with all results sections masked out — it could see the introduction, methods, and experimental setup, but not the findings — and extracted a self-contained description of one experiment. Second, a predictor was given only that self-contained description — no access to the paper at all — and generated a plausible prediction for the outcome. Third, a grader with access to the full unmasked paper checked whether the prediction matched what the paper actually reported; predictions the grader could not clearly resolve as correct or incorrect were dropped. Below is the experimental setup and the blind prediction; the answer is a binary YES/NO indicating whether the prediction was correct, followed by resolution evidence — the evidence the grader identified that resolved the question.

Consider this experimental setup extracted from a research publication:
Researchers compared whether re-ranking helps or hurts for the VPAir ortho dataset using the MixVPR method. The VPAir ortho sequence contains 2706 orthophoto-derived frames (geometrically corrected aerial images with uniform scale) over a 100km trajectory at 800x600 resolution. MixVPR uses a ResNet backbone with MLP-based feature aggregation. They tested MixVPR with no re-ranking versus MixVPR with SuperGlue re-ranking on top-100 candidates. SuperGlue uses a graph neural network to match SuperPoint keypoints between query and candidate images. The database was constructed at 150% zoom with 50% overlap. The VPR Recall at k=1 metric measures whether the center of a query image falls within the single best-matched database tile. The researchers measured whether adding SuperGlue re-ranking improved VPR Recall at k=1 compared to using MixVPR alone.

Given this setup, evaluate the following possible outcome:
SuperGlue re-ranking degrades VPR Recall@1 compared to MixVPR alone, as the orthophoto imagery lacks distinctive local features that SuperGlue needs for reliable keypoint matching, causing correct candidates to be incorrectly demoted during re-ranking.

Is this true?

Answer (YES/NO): YES